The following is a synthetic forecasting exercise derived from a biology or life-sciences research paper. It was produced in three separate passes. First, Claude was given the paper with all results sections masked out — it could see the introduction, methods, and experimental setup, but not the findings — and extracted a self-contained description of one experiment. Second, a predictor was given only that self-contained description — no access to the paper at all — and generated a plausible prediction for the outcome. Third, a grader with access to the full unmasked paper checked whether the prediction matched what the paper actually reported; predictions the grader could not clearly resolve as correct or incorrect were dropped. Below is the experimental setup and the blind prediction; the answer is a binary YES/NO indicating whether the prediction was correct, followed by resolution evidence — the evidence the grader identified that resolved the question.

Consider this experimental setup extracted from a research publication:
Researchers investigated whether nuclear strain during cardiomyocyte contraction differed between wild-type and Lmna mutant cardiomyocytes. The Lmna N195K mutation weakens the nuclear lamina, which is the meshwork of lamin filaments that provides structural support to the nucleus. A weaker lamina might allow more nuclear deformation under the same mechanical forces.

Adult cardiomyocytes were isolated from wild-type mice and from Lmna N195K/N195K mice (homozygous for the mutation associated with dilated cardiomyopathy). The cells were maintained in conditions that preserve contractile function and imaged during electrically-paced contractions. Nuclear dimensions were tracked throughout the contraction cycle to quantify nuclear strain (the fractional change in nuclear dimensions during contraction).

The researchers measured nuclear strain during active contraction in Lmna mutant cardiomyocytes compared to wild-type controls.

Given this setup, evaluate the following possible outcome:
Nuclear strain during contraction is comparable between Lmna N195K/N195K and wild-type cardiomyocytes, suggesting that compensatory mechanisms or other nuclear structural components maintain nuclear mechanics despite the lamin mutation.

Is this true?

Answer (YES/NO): NO